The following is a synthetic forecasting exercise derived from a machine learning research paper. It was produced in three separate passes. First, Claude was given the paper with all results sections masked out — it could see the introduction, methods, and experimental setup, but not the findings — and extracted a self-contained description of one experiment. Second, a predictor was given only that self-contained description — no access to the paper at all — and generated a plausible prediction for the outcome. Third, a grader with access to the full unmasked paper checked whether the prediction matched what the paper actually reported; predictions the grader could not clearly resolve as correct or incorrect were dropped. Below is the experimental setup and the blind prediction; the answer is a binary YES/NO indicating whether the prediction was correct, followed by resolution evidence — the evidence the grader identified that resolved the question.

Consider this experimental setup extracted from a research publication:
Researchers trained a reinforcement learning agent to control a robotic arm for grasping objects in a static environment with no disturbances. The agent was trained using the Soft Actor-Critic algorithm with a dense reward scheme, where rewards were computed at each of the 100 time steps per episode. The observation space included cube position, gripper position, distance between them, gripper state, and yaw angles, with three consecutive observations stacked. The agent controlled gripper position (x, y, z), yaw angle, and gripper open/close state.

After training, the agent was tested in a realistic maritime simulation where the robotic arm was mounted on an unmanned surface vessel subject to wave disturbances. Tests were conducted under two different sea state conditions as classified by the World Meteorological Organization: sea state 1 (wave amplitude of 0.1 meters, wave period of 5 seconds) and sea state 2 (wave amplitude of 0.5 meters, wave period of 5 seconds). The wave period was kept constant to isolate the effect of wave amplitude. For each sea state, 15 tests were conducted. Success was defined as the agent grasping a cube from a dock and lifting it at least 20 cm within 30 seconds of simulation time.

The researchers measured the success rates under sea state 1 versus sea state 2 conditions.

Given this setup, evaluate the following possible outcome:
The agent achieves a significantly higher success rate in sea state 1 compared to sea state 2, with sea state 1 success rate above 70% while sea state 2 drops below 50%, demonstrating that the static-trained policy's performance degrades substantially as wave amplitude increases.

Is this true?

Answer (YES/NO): NO